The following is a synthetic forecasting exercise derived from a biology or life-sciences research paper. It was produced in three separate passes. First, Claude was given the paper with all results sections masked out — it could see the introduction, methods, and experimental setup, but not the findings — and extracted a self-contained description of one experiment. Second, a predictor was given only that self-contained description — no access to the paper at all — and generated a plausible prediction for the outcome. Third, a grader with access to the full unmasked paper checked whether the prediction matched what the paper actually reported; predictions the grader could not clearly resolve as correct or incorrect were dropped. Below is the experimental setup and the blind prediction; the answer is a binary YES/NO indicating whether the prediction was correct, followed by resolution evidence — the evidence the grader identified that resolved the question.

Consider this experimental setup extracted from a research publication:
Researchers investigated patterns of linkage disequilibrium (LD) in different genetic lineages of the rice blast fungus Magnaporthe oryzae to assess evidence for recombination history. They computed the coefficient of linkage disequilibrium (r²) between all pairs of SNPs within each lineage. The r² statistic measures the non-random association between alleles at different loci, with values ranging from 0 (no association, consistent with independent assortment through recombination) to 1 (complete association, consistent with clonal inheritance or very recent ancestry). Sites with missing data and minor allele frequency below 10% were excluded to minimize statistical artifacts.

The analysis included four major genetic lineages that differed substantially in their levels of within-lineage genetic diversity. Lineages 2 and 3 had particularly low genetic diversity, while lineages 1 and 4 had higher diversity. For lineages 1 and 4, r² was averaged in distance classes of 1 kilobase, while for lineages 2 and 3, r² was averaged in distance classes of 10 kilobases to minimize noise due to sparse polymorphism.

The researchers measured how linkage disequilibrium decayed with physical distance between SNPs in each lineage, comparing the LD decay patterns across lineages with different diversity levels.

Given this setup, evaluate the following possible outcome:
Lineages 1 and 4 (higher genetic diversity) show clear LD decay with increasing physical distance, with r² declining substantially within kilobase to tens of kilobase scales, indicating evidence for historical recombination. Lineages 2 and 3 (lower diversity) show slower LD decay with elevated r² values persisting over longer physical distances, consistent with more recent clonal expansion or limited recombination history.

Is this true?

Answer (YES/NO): NO